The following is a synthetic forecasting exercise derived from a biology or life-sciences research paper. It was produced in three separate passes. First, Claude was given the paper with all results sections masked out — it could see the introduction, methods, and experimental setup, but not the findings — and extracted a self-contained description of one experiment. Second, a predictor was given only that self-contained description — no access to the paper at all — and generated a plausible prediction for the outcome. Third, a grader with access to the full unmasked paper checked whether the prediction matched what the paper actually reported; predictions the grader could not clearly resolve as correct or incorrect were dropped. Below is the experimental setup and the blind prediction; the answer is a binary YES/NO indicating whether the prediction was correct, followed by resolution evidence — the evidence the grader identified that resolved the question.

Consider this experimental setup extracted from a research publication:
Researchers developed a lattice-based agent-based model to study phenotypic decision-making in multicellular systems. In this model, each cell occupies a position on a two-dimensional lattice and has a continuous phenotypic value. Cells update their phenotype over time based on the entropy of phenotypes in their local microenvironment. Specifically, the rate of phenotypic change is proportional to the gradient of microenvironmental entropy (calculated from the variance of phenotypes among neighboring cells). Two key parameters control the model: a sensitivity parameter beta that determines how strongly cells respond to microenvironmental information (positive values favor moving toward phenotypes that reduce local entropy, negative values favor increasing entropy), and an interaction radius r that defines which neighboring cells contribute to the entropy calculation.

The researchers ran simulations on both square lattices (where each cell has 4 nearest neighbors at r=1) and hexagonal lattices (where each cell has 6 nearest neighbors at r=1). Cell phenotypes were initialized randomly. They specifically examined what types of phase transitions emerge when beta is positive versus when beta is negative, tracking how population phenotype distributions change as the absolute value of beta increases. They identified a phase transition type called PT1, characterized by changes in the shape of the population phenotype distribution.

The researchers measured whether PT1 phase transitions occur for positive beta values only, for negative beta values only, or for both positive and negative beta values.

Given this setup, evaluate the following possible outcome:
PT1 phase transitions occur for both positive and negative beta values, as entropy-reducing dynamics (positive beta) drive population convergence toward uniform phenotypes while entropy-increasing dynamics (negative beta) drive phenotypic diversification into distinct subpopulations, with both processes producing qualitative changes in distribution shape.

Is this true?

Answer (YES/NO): NO